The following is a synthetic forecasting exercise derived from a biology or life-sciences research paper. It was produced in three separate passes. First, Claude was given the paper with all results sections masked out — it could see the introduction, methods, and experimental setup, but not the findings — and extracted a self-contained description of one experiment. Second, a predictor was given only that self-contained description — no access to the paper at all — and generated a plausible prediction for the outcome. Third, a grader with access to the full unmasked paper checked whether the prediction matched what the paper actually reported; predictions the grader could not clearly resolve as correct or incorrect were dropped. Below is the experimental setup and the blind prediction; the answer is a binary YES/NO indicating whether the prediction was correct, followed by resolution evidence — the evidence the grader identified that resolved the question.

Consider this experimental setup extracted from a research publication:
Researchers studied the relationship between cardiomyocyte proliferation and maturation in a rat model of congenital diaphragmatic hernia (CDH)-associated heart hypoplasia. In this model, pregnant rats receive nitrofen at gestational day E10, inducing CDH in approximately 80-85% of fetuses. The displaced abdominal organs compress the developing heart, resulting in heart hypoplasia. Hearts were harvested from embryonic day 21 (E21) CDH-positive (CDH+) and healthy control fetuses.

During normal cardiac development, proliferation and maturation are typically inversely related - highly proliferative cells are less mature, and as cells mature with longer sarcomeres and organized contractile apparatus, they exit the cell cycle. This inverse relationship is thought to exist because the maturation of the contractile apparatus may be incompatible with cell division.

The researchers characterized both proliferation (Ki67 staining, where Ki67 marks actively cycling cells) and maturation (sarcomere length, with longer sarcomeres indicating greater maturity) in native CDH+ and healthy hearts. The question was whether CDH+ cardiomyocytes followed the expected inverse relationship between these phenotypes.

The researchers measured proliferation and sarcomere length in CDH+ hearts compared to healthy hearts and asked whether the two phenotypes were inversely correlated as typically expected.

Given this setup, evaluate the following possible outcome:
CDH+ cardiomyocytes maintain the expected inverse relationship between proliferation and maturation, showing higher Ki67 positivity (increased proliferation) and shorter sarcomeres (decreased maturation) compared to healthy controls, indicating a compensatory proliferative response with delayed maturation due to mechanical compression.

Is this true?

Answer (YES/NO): NO